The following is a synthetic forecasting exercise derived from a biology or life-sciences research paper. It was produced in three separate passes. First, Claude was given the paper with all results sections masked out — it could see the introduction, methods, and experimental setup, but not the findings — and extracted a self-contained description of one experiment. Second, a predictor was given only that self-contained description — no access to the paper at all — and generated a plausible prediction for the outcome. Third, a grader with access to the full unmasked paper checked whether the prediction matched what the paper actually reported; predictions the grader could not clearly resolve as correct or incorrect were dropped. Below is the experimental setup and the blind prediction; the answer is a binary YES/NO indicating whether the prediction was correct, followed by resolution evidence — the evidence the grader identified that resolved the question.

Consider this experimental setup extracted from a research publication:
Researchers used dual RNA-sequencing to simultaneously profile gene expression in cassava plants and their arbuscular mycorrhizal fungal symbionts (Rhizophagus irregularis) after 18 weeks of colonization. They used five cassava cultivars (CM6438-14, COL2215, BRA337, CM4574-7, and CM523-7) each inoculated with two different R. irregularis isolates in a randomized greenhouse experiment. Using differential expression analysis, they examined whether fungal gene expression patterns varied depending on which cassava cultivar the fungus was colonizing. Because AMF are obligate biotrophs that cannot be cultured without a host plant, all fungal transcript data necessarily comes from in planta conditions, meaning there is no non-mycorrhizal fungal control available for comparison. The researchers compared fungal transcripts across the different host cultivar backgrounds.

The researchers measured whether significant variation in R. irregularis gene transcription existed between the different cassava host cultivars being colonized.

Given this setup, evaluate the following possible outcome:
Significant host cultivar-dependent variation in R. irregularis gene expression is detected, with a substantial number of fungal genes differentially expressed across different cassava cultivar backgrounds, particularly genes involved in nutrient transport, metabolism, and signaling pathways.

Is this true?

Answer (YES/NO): NO